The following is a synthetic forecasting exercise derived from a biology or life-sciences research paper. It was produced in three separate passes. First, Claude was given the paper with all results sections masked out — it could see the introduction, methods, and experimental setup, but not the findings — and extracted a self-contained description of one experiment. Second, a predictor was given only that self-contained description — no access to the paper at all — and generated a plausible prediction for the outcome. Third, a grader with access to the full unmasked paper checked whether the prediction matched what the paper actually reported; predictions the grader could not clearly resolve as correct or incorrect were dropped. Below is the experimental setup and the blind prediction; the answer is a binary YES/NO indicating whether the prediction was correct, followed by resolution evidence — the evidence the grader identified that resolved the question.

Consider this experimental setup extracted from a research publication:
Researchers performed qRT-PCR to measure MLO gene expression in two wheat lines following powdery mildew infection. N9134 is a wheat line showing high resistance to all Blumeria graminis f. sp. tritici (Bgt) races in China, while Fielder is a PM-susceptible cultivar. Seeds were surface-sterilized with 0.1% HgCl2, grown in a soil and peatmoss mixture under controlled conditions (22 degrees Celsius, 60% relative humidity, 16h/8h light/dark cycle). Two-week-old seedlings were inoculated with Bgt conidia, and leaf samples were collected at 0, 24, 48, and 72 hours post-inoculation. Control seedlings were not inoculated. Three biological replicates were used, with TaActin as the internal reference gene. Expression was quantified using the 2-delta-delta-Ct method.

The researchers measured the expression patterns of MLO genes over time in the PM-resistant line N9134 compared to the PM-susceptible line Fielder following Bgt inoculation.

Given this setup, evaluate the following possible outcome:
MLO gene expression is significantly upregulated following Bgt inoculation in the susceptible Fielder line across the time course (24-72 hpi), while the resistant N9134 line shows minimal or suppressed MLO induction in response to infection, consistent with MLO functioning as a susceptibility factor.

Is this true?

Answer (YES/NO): NO